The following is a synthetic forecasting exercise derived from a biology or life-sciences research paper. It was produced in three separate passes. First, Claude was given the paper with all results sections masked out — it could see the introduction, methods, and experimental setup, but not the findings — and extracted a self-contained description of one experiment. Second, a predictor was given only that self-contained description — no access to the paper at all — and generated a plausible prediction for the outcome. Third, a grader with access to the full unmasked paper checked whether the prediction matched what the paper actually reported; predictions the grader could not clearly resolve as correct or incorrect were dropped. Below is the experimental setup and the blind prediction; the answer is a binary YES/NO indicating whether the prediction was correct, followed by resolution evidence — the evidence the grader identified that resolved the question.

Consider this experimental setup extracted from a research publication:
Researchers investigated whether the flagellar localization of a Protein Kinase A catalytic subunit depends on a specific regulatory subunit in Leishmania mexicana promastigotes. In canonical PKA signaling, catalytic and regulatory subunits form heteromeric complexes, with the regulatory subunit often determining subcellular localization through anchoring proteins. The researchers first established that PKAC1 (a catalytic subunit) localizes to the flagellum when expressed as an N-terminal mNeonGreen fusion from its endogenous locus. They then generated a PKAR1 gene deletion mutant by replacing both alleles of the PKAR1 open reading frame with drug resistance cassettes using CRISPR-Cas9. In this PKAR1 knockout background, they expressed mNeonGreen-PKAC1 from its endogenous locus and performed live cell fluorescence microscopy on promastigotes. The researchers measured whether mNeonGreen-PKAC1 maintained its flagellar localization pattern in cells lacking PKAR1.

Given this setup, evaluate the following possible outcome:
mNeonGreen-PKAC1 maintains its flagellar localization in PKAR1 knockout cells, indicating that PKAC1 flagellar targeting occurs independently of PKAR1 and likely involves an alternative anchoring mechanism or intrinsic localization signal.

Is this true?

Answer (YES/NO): NO